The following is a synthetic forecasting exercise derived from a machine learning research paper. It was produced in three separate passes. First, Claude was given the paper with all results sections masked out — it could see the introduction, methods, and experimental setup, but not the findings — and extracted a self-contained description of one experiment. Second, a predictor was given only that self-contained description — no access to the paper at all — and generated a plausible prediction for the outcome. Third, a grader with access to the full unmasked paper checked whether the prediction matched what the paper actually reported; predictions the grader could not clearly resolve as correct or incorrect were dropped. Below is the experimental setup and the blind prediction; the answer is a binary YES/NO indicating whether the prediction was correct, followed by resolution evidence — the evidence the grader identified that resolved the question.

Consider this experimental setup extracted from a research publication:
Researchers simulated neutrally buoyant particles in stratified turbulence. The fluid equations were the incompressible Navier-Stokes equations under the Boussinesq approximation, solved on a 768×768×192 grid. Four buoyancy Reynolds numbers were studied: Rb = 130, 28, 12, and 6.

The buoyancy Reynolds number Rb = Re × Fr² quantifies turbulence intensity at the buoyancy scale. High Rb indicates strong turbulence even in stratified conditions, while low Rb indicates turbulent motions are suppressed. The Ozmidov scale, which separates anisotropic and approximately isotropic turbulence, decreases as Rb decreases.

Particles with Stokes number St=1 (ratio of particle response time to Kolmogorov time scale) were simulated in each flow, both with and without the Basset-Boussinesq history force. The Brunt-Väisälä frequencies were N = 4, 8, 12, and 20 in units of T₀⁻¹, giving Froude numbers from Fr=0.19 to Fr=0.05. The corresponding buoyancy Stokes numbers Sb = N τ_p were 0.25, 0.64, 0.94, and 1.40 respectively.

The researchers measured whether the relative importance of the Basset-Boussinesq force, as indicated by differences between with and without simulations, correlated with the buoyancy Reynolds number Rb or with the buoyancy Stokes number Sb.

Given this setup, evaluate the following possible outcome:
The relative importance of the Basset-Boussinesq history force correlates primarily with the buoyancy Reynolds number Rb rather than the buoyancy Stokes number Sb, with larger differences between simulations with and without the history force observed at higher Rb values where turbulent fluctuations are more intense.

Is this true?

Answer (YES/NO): NO